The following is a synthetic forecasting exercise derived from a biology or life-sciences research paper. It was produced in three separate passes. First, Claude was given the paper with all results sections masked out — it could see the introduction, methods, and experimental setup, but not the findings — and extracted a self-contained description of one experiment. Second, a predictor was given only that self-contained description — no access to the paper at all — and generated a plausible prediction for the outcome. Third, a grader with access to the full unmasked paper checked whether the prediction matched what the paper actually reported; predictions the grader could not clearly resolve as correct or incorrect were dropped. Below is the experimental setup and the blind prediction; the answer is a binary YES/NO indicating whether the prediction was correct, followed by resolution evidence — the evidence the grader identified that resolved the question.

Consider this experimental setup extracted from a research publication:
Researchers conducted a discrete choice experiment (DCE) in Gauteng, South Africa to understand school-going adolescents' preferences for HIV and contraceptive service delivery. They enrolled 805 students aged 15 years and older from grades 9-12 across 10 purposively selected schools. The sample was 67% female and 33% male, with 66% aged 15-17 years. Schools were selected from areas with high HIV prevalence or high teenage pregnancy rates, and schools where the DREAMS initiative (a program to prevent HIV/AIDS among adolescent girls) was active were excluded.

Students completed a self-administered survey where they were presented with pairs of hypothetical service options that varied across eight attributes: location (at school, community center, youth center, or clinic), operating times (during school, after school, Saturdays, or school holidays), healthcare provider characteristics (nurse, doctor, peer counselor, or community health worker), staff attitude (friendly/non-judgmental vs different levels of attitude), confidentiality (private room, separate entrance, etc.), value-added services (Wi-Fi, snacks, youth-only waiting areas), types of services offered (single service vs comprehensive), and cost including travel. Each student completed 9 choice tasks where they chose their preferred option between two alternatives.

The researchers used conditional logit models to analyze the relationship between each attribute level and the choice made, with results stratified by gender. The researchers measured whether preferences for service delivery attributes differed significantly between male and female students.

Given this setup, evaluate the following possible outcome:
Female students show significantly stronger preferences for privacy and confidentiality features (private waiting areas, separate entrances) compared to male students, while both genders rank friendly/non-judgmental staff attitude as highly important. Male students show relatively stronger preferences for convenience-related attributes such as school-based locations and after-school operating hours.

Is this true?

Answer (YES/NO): NO